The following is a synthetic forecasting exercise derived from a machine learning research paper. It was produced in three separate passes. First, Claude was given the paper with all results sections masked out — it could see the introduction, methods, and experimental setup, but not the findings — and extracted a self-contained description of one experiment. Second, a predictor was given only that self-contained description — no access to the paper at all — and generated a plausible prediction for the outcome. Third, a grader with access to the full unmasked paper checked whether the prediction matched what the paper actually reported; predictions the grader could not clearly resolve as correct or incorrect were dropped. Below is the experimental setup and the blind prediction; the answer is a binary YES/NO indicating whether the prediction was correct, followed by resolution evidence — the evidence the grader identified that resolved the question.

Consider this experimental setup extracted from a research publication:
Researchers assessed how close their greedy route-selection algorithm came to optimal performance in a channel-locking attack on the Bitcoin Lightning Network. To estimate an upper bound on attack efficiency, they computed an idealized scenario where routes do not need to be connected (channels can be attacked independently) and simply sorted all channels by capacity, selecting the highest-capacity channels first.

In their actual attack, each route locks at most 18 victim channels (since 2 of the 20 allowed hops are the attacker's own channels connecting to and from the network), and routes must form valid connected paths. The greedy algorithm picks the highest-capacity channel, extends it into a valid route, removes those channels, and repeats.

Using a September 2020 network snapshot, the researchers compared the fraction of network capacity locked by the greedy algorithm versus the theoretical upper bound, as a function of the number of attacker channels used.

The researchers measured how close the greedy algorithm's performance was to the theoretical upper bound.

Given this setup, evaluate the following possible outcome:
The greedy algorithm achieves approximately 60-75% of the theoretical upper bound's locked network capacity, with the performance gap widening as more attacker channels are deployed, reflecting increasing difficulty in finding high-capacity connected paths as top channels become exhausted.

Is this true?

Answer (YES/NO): NO